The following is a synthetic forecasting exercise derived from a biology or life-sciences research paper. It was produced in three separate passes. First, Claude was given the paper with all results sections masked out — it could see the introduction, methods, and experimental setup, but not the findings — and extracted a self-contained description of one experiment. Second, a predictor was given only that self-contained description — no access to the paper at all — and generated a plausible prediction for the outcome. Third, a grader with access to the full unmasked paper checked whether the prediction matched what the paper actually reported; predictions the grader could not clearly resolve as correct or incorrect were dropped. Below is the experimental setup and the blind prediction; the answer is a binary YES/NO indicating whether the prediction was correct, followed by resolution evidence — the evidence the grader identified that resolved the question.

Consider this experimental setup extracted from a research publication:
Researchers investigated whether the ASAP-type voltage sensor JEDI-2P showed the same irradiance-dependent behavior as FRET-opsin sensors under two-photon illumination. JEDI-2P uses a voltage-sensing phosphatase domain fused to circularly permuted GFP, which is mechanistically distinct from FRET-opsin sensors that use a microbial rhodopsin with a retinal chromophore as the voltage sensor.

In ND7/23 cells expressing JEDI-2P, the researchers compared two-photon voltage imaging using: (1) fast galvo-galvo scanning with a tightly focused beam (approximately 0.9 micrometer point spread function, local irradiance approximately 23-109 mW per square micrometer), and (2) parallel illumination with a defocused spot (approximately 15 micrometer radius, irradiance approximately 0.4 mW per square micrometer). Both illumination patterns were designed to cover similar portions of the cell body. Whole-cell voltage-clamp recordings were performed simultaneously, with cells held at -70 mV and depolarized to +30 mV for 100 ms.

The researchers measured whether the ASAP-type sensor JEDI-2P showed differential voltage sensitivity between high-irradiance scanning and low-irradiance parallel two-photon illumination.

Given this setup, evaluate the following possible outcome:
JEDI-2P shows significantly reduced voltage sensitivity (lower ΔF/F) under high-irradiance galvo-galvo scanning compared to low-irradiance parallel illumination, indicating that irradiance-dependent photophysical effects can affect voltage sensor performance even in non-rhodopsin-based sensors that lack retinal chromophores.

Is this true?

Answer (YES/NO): NO